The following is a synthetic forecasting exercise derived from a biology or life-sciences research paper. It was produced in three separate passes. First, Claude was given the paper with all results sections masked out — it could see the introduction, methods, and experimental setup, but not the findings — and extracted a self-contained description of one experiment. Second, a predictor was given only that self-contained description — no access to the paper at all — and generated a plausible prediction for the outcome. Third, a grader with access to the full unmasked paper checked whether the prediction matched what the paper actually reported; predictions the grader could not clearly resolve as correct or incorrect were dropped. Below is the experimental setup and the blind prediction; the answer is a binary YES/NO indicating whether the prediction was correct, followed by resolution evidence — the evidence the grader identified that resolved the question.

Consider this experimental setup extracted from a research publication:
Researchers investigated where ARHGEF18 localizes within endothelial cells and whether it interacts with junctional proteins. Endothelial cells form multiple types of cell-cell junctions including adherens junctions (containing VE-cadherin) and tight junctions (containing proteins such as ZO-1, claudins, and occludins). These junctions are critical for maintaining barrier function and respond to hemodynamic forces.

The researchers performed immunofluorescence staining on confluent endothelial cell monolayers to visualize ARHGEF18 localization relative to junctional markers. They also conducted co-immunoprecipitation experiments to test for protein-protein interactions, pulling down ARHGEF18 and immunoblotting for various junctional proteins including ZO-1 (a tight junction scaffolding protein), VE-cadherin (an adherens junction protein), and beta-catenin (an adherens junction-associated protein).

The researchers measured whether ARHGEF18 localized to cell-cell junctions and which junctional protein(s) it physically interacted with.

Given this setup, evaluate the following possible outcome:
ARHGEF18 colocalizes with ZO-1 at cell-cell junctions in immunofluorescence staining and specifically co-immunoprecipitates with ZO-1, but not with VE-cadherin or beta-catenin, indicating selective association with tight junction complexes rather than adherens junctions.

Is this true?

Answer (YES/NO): NO